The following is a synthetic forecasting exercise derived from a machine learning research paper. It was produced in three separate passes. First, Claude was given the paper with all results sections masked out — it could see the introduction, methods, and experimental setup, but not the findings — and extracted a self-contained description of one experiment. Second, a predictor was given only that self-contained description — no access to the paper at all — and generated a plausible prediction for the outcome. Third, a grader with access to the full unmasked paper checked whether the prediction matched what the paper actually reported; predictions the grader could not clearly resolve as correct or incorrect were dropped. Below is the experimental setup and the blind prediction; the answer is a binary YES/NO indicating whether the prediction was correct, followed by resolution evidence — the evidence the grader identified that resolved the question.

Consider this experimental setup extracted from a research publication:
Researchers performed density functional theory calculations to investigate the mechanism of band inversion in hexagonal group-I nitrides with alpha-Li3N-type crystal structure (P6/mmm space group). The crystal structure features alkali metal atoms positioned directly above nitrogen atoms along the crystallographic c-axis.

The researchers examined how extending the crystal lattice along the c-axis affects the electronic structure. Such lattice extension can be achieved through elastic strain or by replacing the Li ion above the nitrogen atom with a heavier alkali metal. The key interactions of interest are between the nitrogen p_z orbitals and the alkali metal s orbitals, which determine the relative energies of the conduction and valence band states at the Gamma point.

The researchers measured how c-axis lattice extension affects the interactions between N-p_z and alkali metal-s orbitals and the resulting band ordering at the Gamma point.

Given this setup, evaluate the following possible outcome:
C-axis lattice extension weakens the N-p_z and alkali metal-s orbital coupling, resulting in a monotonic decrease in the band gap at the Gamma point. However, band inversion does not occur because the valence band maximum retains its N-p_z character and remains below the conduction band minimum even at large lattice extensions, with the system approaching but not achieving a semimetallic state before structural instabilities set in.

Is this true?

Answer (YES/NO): NO